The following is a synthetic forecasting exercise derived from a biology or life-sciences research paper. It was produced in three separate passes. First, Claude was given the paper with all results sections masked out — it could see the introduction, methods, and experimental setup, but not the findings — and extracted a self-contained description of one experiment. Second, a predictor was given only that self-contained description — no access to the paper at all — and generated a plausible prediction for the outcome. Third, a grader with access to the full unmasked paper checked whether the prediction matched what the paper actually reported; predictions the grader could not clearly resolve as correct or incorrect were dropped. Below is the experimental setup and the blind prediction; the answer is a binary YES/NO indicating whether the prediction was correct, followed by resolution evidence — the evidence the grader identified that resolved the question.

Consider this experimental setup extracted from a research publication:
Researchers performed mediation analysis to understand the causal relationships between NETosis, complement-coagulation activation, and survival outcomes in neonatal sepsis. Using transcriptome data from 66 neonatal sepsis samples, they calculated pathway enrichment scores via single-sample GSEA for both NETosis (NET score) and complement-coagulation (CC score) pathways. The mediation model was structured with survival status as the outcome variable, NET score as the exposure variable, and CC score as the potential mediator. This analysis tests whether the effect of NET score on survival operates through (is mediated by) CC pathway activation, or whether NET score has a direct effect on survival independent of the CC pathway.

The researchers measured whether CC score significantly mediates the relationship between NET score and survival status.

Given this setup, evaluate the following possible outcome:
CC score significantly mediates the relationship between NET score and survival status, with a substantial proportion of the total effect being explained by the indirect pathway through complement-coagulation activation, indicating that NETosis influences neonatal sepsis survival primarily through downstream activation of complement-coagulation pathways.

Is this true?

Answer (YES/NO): NO